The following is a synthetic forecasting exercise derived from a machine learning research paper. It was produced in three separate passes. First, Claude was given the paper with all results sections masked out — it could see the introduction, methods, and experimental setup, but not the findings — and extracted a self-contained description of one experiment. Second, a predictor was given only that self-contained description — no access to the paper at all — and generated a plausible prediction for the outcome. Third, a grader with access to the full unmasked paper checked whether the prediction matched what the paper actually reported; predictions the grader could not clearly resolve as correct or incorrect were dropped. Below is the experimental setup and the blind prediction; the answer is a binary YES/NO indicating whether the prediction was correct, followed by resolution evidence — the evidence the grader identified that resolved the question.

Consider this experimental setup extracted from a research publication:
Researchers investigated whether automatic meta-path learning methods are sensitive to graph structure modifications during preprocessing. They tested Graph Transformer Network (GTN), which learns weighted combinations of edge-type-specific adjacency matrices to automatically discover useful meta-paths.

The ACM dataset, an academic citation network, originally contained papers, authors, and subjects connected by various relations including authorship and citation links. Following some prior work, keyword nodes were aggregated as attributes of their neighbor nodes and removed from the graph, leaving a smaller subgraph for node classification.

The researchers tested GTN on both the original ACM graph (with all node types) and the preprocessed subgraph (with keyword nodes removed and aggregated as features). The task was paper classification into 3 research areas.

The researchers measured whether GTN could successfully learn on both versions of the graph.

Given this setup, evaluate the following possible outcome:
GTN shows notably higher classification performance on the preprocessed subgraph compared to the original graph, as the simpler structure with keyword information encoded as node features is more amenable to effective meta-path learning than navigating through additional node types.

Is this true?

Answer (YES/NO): NO